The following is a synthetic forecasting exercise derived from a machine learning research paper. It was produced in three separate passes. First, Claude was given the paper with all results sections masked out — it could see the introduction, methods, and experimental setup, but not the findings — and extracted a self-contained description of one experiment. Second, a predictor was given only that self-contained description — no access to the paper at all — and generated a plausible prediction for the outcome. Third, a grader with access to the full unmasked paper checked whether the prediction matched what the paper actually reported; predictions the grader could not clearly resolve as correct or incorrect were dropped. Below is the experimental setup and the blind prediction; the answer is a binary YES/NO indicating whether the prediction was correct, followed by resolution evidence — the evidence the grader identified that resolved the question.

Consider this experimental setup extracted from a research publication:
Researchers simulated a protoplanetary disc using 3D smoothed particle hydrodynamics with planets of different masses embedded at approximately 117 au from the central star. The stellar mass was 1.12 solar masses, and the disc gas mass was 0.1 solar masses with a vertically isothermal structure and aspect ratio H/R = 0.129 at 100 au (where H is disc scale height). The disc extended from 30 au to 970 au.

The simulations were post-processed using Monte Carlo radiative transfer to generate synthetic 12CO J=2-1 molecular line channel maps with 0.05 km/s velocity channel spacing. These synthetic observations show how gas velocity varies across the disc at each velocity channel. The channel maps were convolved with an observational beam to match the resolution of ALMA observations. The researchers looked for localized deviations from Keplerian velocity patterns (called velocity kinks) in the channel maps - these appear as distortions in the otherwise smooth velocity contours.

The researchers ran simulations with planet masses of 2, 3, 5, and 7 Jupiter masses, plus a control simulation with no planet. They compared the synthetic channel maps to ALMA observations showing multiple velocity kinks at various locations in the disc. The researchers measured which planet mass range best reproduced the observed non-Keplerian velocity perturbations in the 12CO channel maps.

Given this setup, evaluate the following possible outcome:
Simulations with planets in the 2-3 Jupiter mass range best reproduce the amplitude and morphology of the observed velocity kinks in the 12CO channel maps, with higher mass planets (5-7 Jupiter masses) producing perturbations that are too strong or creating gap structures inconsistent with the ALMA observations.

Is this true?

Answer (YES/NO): NO